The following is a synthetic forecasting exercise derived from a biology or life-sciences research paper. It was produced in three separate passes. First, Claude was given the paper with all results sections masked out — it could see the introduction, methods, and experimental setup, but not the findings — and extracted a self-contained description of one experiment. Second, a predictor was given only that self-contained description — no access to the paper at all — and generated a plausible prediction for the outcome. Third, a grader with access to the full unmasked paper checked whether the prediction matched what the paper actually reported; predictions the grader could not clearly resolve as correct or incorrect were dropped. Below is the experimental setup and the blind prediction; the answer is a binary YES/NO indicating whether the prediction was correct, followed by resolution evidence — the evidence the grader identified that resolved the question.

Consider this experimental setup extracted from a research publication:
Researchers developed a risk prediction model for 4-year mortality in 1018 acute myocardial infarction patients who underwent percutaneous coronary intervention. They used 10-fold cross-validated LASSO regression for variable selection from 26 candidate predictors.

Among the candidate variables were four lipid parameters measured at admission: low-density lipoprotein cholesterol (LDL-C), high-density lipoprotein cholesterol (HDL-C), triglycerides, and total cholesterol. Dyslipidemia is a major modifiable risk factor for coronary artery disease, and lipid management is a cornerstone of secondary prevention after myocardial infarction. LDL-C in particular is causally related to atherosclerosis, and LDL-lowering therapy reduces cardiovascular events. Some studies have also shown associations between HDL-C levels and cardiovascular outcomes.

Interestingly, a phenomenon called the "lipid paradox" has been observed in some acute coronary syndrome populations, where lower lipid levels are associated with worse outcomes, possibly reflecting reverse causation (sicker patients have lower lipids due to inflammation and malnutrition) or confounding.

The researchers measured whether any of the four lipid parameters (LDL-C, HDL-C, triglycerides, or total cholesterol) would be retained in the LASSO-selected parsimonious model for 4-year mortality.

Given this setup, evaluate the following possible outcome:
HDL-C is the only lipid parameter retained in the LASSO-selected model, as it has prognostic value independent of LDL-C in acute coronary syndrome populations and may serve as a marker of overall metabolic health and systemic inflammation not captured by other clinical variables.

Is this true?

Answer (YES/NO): NO